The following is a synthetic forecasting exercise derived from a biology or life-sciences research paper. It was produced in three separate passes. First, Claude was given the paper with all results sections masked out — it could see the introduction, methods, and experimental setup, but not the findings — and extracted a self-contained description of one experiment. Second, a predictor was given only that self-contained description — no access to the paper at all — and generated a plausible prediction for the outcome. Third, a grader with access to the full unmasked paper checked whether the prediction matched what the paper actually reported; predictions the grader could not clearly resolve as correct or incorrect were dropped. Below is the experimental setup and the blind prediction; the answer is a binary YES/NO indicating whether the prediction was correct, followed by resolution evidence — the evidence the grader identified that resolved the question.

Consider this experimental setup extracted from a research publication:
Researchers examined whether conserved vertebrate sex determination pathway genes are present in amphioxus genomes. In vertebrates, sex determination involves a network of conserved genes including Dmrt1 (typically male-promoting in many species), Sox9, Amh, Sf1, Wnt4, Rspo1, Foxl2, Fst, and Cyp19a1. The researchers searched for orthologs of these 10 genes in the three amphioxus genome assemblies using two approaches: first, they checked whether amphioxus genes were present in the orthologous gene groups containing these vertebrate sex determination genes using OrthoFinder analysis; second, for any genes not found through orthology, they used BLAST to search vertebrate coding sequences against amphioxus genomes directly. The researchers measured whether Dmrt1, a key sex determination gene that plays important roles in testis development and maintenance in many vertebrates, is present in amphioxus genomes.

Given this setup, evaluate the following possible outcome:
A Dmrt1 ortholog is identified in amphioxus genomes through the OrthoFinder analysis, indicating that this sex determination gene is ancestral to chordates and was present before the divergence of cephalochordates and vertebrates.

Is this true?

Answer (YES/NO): NO